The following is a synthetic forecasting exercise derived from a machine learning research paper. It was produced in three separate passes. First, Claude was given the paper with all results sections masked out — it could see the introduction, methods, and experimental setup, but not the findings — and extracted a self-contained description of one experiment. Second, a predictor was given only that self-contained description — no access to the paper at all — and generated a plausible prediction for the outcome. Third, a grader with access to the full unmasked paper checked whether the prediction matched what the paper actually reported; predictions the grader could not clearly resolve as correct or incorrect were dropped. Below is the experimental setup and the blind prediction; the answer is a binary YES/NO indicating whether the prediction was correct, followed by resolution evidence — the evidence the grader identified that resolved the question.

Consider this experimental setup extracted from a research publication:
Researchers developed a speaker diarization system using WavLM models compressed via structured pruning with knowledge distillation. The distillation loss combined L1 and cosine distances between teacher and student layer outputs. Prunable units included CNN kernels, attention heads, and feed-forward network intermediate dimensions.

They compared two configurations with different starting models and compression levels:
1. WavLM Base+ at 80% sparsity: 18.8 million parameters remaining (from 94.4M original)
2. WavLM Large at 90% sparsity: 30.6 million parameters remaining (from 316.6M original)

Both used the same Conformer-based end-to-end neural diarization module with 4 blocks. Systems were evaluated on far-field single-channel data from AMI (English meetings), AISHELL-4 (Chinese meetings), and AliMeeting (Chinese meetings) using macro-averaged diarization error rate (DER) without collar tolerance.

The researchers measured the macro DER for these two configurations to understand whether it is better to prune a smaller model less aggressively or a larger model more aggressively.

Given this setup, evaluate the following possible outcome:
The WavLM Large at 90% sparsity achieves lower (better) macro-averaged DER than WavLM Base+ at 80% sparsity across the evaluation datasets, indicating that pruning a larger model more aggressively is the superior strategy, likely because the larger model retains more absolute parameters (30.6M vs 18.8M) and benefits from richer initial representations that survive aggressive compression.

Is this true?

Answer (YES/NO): YES